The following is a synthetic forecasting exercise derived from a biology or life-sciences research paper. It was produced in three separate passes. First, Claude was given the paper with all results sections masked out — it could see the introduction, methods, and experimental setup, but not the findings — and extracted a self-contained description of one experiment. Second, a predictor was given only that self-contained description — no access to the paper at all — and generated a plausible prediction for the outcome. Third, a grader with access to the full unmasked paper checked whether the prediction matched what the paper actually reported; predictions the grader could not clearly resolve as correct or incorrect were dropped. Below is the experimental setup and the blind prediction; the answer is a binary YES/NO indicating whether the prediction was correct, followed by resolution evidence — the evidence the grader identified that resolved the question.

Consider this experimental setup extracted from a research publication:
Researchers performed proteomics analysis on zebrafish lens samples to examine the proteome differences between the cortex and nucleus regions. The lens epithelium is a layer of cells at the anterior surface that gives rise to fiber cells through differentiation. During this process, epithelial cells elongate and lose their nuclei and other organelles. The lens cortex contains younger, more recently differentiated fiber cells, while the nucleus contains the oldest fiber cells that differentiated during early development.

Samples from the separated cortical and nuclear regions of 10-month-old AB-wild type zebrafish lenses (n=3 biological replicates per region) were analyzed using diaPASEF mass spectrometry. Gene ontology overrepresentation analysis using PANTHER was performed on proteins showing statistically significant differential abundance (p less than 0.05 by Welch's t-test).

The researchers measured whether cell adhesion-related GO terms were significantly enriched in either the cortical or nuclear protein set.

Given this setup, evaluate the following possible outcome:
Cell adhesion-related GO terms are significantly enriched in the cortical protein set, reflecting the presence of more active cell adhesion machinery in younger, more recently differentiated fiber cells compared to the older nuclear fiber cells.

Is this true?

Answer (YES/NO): NO